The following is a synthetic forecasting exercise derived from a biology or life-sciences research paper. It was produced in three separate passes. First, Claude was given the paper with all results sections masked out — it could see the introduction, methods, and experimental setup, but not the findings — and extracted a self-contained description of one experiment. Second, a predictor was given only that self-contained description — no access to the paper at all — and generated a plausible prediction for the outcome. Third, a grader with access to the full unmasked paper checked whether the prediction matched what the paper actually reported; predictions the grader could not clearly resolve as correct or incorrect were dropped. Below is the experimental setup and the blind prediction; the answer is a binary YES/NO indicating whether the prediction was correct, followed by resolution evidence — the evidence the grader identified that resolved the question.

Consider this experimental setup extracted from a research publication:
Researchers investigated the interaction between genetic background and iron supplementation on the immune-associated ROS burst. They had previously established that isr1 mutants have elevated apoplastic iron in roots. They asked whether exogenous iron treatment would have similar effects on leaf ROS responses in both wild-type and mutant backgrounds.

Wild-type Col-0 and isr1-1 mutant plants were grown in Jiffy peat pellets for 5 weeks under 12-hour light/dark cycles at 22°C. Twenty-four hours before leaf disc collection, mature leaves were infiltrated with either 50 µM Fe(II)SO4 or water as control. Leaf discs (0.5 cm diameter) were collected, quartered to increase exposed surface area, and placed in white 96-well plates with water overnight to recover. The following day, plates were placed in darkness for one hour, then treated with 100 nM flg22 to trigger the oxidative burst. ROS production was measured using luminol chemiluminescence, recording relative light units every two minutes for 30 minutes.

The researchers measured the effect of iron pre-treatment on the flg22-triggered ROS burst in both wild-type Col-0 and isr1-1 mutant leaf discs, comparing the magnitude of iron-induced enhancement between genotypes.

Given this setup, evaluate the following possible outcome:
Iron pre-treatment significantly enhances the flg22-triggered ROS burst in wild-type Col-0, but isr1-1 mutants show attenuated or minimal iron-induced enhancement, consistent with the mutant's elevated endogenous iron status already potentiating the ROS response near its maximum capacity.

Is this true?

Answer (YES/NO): YES